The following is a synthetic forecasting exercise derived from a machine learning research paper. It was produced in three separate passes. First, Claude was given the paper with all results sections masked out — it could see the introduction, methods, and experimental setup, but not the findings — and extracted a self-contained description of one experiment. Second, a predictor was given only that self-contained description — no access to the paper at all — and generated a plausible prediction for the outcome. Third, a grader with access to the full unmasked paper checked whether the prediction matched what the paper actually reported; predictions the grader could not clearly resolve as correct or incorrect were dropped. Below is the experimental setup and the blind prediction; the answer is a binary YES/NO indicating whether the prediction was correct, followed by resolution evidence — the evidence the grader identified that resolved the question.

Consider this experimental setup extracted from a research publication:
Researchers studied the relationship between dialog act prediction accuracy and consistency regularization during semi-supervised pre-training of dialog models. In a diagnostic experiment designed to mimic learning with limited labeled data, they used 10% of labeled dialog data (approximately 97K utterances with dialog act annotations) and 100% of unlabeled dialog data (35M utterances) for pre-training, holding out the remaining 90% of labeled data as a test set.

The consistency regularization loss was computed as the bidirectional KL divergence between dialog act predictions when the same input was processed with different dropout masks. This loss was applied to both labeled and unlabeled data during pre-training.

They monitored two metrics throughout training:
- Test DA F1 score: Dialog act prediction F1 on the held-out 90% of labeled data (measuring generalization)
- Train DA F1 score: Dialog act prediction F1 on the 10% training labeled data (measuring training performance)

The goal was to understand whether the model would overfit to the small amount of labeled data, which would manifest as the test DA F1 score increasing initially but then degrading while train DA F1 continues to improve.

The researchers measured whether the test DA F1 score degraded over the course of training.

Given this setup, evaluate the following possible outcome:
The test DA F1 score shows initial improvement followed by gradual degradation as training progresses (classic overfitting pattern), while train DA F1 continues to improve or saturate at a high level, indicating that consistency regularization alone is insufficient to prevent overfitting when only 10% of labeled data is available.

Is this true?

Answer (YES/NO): NO